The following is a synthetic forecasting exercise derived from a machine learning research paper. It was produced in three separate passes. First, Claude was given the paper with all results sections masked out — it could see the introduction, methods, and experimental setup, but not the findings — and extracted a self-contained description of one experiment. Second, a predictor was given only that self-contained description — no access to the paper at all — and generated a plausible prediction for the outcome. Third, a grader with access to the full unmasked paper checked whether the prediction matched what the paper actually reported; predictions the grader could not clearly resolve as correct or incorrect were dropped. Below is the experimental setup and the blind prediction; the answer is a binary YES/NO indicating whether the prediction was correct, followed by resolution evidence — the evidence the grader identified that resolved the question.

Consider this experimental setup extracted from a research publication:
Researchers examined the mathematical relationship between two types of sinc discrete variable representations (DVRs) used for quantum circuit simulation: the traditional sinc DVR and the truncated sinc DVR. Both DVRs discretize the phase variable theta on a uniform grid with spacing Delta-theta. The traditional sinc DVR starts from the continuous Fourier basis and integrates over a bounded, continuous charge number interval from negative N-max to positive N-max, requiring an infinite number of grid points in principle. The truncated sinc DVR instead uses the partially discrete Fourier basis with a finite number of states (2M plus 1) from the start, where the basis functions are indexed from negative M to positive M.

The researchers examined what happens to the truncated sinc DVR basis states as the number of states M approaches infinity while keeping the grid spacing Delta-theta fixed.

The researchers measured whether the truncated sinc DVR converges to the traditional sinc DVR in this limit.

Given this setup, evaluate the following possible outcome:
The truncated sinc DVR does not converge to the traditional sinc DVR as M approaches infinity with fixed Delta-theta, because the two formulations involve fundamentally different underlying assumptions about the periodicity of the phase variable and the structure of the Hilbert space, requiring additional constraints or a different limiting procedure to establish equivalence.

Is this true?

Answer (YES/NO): NO